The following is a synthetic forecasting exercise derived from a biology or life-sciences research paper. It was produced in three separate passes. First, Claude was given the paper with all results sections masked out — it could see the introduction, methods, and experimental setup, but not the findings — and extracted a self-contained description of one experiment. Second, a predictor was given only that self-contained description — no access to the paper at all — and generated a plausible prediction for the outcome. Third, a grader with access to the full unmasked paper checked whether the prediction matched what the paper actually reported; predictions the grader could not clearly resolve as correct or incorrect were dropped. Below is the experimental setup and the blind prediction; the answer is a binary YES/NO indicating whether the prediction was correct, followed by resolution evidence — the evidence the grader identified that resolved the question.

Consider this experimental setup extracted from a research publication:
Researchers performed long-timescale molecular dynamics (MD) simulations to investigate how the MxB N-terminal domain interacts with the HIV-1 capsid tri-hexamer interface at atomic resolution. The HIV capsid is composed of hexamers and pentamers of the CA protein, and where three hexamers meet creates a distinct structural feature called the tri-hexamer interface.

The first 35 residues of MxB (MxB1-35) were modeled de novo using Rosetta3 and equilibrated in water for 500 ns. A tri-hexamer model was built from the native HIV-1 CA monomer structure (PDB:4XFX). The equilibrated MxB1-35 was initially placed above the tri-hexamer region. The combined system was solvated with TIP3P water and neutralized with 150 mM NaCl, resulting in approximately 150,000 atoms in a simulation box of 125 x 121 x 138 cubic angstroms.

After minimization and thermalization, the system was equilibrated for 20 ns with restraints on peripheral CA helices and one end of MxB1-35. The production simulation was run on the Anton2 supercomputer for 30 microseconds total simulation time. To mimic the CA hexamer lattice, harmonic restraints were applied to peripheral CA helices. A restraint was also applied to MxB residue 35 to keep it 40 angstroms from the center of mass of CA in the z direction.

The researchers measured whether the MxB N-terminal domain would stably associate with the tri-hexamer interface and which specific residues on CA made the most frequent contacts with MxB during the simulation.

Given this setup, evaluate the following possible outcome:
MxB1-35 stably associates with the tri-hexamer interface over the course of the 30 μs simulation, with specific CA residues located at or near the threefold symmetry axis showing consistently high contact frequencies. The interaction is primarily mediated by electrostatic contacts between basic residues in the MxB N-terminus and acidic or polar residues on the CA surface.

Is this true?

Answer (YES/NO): YES